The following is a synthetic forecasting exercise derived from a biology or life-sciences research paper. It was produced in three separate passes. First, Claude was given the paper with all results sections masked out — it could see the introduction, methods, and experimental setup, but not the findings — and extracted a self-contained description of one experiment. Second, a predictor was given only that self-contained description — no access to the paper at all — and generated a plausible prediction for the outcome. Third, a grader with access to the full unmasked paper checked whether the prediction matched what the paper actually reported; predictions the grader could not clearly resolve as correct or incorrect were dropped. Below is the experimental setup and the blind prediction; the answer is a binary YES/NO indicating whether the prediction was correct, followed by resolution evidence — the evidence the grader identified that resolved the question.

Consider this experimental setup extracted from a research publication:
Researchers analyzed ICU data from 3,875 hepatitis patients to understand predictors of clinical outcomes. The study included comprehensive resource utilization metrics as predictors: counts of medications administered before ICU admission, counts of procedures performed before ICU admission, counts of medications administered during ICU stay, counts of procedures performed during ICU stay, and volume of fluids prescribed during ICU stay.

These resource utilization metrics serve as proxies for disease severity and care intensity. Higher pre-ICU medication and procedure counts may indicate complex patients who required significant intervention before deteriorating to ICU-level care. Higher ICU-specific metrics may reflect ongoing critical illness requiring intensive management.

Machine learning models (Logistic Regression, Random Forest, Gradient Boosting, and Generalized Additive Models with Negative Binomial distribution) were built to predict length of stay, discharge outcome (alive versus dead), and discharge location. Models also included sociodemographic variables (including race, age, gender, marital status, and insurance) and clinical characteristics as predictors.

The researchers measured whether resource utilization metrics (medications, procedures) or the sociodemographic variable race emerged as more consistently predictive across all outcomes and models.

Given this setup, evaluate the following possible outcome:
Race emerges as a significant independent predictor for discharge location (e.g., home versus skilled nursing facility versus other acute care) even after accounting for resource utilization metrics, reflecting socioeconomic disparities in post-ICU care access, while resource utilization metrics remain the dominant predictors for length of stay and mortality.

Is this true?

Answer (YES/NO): NO